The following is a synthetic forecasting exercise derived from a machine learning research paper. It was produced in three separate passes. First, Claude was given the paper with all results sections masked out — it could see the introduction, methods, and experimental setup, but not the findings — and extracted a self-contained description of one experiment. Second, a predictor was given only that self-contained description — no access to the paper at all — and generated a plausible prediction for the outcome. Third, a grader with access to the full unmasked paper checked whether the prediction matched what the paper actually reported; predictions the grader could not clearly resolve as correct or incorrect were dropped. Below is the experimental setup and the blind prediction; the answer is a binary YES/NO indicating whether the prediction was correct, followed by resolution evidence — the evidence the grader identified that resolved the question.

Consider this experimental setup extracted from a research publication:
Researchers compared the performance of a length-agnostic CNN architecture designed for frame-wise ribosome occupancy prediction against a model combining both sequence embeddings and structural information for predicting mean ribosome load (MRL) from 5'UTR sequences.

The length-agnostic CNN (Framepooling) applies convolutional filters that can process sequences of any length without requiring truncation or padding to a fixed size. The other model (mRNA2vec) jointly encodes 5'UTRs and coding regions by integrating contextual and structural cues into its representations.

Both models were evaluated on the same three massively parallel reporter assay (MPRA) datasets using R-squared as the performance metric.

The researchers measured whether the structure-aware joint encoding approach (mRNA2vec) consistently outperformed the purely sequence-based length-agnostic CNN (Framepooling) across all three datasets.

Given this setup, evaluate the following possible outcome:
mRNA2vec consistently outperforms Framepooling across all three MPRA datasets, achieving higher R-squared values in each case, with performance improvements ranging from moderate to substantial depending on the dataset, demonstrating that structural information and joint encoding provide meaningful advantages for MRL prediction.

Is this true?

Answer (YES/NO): YES